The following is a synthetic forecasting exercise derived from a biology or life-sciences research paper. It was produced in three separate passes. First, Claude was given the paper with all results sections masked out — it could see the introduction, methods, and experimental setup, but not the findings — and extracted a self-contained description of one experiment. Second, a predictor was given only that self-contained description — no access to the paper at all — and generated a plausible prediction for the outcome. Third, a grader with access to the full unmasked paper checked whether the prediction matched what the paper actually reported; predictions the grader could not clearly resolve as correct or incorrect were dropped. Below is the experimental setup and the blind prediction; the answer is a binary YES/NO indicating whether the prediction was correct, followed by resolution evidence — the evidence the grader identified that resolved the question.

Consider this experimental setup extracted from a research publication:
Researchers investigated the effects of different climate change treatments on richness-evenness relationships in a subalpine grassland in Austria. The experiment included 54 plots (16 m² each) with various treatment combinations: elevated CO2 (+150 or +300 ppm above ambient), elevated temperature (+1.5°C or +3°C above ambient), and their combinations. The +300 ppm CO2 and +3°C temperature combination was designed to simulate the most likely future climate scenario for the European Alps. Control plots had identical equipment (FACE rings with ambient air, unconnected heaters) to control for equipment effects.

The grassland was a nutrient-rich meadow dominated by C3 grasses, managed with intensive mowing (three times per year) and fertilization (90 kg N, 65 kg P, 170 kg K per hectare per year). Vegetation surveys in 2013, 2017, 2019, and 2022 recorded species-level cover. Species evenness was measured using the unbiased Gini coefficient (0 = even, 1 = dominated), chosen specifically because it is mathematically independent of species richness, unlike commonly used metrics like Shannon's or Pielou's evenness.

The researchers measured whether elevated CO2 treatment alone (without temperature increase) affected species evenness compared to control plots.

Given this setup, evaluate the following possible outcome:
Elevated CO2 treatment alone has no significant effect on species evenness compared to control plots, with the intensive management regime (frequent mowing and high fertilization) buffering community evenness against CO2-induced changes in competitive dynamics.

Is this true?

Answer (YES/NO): NO